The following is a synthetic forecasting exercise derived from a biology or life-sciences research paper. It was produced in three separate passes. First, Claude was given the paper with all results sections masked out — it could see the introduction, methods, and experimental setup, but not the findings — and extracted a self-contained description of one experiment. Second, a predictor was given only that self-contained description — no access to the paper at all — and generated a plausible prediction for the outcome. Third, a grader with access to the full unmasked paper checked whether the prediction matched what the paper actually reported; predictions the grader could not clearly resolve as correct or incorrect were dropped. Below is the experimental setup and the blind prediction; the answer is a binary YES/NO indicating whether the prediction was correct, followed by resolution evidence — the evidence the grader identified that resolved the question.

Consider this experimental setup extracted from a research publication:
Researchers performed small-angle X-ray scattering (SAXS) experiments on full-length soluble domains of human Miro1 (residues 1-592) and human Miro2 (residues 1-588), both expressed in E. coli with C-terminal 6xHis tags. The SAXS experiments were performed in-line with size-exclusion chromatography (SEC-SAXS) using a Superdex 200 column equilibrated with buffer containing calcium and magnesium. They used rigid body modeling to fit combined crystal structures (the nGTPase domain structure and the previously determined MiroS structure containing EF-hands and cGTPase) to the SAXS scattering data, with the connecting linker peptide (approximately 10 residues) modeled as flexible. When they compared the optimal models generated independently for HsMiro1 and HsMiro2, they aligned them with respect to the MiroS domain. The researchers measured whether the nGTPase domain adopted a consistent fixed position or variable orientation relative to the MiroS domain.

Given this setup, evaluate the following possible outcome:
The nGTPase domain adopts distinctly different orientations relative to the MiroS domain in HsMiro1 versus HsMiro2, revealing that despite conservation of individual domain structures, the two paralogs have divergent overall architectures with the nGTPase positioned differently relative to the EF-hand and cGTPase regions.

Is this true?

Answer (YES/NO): NO